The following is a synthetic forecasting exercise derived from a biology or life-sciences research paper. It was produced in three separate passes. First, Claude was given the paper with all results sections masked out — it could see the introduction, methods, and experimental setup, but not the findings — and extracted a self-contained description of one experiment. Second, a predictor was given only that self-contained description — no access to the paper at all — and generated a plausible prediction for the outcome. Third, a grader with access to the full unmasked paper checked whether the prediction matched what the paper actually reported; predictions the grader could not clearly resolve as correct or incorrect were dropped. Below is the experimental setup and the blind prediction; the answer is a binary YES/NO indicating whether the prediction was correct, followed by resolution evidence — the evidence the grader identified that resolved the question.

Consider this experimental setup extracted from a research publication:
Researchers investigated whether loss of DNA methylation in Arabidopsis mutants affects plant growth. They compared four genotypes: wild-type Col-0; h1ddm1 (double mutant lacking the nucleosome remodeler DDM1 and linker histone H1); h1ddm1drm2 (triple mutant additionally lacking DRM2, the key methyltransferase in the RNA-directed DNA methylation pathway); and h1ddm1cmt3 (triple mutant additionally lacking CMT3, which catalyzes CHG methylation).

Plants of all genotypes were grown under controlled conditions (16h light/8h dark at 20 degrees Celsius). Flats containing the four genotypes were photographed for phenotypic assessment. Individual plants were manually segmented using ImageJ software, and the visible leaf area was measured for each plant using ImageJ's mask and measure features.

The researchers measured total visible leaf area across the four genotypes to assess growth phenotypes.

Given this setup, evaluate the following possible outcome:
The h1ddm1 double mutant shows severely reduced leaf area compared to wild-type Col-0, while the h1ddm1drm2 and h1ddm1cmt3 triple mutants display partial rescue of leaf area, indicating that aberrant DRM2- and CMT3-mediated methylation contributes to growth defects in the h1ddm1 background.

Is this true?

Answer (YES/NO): NO